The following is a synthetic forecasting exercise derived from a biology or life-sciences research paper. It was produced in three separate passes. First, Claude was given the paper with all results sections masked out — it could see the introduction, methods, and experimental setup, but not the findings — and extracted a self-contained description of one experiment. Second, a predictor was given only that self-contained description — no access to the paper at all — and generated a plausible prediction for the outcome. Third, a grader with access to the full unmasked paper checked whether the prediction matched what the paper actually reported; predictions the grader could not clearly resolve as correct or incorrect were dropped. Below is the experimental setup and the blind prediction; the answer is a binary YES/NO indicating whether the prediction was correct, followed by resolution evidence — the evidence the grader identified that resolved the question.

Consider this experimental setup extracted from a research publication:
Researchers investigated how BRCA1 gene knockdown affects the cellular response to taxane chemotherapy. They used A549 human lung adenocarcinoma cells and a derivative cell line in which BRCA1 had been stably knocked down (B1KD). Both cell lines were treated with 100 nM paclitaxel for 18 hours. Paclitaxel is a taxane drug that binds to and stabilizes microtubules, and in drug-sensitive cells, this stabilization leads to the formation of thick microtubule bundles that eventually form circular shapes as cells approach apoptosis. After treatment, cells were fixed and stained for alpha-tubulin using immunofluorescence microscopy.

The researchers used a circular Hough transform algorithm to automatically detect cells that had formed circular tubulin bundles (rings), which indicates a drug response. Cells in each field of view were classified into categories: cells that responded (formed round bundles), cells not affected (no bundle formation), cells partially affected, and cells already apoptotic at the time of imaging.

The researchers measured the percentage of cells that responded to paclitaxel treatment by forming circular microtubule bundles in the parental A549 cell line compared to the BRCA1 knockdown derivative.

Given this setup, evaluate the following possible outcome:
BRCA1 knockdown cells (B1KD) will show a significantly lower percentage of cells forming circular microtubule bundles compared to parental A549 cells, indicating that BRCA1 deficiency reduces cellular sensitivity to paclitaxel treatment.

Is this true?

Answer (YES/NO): YES